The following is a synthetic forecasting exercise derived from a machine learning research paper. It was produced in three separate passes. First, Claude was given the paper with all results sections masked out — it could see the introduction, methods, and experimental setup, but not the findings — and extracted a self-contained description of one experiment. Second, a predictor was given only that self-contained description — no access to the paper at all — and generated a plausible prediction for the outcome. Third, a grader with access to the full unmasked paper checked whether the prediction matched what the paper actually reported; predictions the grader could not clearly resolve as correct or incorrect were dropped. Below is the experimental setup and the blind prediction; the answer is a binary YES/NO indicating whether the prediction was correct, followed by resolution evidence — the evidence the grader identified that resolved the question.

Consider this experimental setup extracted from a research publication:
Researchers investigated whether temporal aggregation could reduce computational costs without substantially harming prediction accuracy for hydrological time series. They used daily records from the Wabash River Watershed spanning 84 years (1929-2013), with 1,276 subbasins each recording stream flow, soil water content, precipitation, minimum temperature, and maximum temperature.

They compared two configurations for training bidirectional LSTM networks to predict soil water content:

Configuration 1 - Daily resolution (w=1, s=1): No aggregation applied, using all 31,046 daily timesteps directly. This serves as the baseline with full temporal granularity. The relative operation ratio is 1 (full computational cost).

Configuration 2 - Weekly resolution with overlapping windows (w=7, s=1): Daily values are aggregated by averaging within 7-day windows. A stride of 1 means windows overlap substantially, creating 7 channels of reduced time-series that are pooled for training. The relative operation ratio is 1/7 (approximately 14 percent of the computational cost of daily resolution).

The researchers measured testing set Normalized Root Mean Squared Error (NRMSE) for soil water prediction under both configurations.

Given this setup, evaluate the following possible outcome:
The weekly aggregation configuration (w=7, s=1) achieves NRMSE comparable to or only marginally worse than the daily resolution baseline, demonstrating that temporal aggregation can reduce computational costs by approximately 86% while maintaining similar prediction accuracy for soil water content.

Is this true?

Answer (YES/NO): YES